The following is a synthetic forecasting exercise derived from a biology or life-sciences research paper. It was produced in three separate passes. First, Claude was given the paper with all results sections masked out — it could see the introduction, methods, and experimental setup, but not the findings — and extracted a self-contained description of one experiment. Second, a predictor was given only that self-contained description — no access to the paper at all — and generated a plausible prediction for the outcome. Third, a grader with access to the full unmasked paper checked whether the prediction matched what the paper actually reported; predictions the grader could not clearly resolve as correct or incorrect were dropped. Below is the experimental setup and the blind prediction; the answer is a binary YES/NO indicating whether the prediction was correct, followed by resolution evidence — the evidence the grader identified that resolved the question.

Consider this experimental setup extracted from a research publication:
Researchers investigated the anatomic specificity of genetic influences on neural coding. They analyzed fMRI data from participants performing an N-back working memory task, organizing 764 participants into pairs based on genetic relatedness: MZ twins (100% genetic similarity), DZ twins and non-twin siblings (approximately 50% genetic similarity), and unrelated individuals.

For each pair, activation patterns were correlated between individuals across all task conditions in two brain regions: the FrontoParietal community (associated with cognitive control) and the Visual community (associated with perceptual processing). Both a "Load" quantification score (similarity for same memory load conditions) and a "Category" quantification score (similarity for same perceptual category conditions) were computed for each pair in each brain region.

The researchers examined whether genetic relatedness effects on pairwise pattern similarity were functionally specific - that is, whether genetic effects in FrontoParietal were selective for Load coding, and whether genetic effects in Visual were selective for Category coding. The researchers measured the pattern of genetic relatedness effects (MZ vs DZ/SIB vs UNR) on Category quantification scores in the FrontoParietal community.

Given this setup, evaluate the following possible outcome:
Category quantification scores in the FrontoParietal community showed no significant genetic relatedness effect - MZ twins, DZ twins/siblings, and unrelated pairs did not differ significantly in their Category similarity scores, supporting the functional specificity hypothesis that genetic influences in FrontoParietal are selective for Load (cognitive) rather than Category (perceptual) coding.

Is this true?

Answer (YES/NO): YES